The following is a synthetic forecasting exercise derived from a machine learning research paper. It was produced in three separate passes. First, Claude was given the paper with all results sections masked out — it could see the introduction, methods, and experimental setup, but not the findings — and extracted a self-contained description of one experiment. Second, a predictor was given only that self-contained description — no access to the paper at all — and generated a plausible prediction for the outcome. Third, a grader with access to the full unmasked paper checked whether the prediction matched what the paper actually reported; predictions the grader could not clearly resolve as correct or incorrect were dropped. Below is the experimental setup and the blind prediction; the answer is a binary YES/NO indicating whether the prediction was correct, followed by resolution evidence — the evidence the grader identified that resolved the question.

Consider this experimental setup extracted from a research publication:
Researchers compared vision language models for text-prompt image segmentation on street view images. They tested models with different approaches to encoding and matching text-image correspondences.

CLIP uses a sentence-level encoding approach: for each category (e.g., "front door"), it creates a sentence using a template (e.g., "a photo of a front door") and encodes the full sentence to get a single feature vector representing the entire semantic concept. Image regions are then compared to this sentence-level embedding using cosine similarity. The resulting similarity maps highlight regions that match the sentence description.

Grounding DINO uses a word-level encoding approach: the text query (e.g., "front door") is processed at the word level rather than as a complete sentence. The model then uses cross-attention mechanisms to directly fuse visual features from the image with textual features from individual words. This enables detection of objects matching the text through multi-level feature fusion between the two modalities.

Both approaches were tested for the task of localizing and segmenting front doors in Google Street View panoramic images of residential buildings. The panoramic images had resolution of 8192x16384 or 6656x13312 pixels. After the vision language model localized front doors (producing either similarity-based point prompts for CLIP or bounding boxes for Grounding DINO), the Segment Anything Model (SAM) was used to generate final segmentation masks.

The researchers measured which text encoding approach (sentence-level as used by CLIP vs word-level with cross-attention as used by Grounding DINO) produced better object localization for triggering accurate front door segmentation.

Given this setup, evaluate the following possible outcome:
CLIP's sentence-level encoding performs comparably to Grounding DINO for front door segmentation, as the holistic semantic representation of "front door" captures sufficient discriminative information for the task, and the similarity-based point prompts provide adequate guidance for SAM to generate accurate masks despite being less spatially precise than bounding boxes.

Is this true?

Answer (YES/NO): NO